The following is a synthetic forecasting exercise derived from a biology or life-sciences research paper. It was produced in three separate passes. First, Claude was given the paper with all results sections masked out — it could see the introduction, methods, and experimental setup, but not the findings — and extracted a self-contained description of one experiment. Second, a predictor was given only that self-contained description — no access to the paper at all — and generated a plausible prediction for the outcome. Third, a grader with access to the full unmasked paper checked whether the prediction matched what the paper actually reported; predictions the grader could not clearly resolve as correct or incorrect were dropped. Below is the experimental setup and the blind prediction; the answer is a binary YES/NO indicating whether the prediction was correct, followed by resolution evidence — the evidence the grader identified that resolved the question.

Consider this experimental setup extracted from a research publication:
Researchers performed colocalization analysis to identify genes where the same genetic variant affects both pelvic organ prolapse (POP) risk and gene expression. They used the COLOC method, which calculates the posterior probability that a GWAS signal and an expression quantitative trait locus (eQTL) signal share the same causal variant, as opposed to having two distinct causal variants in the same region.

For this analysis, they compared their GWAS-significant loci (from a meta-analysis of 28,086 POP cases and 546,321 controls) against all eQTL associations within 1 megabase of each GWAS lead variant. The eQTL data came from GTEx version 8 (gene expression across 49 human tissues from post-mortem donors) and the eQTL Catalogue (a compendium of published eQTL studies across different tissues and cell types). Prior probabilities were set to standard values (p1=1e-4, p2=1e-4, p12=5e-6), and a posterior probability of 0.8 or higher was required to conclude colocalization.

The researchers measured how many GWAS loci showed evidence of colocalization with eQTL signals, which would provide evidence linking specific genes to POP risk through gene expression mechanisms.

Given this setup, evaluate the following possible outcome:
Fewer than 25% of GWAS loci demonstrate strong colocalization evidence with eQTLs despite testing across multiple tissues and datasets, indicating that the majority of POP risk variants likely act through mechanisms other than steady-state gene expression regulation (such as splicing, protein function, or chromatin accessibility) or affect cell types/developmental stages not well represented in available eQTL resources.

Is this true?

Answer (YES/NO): NO